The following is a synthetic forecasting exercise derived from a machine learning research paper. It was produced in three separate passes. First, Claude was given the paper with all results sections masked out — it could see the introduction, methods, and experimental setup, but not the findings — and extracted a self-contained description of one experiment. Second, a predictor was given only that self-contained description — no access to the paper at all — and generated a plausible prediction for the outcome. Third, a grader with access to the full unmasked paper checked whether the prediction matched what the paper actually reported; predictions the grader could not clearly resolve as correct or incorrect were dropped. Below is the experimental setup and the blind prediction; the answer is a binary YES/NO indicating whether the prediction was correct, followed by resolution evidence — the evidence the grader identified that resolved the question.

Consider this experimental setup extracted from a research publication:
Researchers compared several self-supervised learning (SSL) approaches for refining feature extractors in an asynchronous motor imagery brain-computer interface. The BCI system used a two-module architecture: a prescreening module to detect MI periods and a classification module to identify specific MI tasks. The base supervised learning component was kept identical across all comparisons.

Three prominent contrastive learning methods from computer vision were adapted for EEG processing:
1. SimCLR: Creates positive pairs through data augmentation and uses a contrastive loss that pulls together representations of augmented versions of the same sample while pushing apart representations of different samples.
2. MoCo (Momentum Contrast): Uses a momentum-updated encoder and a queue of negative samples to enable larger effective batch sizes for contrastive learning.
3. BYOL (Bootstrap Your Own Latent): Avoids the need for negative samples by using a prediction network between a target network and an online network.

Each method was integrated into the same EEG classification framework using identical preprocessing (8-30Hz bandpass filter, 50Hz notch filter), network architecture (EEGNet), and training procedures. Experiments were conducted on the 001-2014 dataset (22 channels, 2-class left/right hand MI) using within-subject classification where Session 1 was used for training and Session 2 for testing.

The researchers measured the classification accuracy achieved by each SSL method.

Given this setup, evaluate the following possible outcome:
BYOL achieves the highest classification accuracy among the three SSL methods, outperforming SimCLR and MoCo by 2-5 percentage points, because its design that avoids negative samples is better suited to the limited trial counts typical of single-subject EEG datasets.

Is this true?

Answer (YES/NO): NO